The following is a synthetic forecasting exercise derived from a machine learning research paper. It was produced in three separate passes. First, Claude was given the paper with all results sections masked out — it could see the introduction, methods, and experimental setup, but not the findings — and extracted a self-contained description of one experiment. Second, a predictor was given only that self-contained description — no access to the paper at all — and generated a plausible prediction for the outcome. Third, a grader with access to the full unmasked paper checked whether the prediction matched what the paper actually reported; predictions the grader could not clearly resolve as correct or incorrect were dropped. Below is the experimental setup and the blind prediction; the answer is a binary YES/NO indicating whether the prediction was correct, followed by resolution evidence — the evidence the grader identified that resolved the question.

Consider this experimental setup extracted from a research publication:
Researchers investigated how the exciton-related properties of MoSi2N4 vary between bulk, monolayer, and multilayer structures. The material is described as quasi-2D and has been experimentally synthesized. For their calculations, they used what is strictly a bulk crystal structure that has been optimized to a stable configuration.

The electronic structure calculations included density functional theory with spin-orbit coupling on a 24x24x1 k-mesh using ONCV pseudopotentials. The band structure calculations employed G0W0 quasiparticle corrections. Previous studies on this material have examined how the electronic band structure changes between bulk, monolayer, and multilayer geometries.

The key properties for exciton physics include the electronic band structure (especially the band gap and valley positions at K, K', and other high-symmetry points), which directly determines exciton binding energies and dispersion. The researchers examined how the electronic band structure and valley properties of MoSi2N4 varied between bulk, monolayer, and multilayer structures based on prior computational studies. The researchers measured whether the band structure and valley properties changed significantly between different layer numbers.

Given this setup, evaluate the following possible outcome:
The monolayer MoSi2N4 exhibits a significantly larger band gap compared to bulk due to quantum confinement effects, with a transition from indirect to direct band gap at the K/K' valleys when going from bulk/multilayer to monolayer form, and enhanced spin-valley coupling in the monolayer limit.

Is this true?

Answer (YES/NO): NO